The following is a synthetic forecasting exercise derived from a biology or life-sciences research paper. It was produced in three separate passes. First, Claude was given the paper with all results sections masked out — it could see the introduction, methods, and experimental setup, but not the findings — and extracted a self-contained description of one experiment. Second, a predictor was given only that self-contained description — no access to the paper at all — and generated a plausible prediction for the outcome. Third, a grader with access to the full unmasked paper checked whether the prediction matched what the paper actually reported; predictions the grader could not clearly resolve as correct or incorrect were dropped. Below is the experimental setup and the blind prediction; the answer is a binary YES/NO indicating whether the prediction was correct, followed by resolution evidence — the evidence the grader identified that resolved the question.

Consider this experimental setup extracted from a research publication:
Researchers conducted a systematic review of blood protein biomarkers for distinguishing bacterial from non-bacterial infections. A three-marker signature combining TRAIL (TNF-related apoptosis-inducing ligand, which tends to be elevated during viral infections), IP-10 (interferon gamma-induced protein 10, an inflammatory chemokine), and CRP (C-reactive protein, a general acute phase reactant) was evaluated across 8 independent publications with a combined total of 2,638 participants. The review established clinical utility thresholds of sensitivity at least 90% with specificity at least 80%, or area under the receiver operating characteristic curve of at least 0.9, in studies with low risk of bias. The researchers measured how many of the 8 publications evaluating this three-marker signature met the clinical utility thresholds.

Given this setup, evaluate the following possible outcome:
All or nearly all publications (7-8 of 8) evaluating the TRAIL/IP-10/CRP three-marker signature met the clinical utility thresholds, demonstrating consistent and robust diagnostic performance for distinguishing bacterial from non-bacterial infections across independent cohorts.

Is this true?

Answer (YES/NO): NO